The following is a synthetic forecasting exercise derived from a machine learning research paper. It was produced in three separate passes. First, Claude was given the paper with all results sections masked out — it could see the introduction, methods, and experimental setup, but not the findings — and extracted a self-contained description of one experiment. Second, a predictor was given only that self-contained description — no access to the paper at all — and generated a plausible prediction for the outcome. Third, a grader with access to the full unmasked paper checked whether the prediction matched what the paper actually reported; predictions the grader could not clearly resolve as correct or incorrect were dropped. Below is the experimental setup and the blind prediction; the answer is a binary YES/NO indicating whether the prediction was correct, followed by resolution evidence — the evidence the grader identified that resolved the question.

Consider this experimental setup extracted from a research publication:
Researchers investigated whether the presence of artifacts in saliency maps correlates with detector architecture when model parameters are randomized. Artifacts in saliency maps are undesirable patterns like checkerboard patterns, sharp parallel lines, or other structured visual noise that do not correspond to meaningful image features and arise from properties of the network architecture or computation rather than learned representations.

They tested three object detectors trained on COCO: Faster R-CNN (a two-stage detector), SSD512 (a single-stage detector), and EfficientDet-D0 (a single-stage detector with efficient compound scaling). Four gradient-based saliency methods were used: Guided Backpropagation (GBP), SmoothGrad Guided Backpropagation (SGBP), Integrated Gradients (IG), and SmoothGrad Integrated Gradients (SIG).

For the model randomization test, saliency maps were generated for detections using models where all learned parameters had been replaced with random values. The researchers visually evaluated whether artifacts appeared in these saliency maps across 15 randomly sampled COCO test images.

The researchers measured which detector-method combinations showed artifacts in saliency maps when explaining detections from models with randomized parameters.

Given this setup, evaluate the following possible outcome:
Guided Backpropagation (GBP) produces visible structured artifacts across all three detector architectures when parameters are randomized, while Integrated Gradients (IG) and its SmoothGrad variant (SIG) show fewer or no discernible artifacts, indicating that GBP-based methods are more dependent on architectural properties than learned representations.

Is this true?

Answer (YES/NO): NO